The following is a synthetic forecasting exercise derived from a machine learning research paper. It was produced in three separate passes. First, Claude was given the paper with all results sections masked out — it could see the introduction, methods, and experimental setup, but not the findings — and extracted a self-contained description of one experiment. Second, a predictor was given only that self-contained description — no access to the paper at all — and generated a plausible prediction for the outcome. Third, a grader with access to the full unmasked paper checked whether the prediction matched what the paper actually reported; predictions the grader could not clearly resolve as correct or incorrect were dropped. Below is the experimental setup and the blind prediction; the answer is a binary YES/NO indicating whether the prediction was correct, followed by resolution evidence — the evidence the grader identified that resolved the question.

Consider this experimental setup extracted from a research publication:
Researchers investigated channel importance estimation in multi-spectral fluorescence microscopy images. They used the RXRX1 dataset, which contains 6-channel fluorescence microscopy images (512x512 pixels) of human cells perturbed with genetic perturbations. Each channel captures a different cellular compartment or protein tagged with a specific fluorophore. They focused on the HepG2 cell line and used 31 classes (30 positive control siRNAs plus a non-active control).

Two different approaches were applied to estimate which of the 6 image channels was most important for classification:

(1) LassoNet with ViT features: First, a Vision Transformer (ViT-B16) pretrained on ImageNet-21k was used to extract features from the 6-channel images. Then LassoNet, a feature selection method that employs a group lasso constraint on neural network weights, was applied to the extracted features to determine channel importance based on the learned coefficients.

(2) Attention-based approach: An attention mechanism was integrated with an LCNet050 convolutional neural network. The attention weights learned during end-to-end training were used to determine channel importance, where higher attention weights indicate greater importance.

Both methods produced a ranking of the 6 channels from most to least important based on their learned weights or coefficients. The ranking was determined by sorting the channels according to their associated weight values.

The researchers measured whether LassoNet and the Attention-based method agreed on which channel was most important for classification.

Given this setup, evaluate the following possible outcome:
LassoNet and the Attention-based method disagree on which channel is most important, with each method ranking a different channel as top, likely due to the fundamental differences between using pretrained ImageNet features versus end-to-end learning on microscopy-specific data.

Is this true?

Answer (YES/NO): YES